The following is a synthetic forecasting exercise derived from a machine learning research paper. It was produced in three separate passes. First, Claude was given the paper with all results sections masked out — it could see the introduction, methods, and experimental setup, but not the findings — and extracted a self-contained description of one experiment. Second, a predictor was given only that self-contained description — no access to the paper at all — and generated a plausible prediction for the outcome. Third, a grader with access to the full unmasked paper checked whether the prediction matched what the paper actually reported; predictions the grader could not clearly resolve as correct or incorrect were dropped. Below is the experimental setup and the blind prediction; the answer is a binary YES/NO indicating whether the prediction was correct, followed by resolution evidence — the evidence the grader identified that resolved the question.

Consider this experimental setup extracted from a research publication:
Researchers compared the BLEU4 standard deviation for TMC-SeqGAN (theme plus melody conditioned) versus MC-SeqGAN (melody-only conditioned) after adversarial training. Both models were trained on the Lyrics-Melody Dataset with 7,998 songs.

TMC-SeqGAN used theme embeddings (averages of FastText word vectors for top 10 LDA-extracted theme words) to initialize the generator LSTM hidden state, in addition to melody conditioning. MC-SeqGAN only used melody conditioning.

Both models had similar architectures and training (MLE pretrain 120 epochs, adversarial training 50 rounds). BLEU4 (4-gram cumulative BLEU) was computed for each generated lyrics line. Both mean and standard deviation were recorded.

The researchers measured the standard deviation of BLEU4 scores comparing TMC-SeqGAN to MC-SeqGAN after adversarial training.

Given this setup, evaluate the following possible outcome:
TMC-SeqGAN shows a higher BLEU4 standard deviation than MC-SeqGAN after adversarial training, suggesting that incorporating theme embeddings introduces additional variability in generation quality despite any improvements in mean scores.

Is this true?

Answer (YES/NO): YES